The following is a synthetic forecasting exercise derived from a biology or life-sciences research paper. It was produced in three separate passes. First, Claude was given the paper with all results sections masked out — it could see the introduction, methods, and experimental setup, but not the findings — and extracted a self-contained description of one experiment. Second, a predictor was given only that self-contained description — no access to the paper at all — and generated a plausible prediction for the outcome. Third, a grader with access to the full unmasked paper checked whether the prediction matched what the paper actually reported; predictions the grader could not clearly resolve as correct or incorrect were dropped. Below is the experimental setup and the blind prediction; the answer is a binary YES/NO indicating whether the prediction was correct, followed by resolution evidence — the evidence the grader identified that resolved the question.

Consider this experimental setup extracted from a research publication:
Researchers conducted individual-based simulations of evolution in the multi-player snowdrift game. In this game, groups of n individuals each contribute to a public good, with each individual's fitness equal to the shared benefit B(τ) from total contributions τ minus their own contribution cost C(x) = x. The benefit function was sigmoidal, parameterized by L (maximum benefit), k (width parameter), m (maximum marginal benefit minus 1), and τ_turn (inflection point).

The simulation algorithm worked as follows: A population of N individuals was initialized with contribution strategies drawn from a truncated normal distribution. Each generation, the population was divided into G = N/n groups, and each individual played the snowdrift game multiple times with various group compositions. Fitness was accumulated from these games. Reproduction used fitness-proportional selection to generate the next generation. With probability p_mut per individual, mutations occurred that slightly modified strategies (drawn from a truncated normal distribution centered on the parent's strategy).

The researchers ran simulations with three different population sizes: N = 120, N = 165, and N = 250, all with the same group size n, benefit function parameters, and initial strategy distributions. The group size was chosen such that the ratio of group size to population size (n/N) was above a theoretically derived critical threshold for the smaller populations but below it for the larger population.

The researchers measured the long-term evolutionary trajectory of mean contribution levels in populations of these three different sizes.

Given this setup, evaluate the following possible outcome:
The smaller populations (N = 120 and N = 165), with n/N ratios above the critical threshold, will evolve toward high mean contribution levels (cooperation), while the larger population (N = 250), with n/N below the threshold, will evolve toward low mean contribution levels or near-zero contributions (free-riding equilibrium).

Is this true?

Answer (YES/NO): NO